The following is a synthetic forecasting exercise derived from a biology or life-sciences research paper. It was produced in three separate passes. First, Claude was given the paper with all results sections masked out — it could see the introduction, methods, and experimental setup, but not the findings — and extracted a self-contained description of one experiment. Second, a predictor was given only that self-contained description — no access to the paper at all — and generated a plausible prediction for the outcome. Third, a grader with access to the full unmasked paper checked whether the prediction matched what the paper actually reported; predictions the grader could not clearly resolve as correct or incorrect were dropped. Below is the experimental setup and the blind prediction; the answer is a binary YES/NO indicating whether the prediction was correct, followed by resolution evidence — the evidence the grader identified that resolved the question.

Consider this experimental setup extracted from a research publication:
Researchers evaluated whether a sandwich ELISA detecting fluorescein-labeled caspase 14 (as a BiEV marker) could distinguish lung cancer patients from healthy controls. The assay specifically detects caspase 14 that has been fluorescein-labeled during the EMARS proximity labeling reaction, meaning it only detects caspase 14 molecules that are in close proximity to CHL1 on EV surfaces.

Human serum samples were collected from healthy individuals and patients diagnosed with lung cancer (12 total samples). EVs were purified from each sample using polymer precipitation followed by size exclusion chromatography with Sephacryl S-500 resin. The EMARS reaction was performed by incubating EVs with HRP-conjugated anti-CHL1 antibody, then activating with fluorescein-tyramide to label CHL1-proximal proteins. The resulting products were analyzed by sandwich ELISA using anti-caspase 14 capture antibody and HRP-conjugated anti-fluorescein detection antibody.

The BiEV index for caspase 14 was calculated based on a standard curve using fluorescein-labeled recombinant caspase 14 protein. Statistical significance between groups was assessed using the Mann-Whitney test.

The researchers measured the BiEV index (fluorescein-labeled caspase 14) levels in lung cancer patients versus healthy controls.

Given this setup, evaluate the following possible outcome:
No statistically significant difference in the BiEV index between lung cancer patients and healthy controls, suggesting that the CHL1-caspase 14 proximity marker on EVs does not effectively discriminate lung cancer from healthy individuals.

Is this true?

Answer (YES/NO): NO